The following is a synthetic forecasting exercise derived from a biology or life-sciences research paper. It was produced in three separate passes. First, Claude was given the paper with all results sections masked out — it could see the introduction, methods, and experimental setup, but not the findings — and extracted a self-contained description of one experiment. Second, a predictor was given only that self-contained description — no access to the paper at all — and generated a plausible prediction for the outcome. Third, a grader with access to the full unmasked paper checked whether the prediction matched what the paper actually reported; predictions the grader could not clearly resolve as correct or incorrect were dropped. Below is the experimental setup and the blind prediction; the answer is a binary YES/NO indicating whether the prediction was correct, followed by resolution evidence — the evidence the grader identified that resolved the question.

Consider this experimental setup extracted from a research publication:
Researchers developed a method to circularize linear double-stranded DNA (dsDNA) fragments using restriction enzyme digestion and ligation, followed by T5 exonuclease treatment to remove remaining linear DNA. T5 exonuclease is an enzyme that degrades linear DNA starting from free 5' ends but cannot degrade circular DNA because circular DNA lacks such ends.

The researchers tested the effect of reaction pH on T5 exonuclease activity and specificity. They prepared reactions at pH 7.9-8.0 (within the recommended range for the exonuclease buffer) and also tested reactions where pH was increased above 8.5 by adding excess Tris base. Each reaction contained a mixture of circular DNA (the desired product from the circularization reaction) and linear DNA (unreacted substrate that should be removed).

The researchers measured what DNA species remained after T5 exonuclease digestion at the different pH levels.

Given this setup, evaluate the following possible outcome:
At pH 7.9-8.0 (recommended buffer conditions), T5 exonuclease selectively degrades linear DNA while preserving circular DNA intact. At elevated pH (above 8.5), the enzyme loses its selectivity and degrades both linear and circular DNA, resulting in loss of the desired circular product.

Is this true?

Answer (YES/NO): YES